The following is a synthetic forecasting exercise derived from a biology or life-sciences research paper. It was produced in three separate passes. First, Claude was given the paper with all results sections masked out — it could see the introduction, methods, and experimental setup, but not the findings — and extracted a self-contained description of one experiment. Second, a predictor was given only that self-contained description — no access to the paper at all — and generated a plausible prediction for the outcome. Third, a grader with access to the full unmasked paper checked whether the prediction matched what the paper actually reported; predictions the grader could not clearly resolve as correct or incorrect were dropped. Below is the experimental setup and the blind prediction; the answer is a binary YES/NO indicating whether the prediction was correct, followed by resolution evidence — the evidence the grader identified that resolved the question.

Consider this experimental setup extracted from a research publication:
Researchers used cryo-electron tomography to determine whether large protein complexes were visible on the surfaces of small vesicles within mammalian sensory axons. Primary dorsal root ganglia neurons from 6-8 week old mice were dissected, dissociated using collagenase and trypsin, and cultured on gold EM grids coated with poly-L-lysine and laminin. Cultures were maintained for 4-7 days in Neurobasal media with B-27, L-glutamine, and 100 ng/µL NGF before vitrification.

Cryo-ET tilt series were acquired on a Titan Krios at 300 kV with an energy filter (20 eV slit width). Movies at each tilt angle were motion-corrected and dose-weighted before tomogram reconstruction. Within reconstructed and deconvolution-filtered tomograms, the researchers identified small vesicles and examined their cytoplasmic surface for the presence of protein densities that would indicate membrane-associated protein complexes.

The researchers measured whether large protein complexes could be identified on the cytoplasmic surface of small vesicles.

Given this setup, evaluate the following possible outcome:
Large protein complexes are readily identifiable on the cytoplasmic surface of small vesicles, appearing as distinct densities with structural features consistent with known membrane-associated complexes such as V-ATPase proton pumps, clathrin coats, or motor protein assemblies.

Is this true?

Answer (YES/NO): NO